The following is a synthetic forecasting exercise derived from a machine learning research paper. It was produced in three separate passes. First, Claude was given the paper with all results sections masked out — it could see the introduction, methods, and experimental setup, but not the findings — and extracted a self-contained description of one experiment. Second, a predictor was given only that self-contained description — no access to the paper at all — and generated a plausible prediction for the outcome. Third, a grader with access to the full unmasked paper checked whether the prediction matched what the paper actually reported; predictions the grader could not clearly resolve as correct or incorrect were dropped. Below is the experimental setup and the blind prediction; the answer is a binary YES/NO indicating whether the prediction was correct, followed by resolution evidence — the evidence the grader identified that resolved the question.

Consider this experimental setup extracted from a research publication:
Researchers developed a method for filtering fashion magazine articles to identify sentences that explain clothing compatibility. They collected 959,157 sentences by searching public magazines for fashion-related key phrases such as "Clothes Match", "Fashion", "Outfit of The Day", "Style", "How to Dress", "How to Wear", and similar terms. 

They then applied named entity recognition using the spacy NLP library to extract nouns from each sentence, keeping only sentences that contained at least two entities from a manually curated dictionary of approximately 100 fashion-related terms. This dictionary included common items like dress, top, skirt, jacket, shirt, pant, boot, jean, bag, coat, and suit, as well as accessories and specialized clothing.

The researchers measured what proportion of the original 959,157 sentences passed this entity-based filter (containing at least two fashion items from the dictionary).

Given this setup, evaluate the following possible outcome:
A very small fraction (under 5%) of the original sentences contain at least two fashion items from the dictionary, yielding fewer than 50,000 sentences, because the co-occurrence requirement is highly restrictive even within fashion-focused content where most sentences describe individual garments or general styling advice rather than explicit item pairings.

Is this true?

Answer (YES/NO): NO